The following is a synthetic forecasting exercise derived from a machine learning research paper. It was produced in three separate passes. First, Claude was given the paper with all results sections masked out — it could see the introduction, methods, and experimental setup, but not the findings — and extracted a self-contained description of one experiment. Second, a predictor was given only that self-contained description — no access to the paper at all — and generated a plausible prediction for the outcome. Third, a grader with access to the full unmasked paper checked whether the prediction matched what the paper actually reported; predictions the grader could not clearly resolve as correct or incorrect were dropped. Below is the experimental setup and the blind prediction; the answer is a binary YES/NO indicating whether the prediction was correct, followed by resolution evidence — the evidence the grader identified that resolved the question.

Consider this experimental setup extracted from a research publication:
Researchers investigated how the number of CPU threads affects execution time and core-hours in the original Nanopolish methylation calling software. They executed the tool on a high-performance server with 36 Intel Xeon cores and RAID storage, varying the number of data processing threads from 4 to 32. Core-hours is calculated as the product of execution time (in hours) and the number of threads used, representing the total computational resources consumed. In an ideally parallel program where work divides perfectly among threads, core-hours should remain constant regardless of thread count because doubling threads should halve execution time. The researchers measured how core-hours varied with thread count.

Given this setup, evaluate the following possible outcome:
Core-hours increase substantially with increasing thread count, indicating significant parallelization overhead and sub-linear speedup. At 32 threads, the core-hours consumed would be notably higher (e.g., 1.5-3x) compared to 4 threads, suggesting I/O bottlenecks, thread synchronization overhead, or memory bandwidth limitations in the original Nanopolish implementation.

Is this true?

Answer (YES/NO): YES